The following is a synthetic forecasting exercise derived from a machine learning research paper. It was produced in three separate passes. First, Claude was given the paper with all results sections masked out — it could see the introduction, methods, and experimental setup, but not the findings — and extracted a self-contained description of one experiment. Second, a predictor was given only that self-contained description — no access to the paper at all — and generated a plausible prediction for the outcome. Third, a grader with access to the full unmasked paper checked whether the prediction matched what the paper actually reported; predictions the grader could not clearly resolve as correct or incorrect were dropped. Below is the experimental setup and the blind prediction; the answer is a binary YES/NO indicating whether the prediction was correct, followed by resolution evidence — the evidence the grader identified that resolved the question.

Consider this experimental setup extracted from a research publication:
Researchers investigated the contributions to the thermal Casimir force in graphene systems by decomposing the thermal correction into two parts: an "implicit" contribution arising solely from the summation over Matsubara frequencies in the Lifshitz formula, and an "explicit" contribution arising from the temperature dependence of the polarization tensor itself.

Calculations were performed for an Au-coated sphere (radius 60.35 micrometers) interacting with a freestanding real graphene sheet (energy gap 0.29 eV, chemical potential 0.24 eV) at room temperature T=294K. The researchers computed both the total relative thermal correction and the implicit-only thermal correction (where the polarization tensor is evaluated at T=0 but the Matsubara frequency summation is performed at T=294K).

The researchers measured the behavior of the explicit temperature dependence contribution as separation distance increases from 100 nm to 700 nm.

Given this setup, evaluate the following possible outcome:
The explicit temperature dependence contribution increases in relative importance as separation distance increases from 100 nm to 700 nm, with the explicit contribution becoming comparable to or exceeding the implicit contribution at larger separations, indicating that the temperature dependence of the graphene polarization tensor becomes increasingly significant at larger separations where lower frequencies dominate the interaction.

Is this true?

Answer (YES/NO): NO